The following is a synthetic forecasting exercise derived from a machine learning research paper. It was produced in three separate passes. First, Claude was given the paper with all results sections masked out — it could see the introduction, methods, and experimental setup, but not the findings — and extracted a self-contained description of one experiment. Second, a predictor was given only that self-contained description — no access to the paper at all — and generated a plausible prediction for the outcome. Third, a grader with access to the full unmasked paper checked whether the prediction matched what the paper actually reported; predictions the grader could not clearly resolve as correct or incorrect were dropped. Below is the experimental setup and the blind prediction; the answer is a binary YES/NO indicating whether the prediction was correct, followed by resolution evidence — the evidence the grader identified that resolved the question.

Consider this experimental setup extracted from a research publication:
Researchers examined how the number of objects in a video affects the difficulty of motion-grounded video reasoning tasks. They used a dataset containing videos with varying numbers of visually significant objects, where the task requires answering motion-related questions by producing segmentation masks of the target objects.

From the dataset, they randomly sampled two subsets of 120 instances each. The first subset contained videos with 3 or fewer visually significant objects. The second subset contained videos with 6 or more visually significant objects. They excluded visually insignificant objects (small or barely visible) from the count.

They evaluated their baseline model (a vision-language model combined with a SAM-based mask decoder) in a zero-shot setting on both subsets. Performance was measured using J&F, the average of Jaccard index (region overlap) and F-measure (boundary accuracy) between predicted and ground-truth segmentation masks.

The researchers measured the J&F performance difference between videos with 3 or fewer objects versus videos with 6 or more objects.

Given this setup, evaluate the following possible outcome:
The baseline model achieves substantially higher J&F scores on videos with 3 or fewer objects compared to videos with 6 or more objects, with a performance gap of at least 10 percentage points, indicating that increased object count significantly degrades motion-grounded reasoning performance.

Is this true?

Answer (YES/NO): NO